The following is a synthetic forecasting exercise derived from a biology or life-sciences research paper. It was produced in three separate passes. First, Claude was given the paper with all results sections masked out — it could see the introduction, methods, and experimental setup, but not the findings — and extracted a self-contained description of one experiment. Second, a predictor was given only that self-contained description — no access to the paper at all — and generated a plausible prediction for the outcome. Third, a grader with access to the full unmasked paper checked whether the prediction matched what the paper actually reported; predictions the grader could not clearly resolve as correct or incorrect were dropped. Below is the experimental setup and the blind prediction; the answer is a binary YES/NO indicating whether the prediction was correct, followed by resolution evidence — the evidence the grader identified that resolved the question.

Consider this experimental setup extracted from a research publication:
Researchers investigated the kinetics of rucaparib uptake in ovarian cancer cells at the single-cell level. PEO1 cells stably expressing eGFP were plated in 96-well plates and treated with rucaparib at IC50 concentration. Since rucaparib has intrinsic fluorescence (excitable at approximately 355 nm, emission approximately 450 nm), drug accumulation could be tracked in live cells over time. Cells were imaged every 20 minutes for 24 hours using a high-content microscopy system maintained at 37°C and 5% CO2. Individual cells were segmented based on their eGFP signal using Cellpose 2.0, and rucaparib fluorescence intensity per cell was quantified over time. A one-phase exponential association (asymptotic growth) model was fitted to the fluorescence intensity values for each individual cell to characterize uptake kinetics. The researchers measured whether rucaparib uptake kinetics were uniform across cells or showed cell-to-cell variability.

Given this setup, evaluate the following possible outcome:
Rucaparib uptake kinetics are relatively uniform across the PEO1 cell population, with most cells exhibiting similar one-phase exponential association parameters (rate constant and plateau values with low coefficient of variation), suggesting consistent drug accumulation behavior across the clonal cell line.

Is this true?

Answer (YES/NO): NO